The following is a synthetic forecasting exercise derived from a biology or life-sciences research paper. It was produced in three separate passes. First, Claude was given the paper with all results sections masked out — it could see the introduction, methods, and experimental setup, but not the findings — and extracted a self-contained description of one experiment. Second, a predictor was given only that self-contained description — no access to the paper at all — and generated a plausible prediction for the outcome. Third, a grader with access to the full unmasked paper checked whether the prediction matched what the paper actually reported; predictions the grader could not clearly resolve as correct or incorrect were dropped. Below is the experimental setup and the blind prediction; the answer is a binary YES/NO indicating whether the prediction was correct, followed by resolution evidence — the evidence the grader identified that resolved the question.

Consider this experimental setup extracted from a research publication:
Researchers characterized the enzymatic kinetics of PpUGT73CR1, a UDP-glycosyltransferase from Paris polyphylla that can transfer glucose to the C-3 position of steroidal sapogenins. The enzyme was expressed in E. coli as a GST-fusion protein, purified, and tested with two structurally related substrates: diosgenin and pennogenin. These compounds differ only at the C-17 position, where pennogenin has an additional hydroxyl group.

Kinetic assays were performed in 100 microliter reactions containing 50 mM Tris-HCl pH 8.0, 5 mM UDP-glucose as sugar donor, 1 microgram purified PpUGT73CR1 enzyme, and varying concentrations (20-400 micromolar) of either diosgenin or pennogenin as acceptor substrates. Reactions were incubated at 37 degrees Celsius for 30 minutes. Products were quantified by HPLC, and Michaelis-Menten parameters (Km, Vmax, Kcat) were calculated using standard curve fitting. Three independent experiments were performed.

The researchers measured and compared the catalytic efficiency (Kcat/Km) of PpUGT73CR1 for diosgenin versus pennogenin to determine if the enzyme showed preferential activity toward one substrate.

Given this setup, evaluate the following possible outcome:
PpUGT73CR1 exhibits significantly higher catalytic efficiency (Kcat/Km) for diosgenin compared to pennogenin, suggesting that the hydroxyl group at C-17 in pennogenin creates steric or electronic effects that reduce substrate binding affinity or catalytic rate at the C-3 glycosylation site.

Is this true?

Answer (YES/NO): YES